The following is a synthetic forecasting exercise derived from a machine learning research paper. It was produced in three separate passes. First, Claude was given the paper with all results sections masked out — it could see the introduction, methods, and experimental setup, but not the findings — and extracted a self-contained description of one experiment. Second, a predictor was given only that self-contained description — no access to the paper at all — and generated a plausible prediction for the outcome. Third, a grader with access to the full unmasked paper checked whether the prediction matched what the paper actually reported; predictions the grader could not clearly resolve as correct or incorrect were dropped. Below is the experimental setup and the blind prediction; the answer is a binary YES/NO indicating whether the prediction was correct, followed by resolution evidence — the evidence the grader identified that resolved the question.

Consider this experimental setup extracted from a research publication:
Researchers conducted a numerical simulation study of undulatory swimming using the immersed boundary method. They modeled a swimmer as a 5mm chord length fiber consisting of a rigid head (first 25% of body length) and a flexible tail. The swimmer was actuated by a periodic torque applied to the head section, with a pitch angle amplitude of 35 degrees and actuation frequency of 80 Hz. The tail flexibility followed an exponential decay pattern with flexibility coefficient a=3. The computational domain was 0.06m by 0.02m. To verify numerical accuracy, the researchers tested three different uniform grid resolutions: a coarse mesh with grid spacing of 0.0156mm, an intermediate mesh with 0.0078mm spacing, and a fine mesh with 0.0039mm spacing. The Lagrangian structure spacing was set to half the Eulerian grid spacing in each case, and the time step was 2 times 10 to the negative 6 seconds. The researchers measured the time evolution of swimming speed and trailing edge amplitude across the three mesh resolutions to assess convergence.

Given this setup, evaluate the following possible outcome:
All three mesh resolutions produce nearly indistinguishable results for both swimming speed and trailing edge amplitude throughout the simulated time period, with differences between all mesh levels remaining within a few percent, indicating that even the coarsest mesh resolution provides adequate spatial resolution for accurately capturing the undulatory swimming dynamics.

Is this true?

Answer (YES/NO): NO